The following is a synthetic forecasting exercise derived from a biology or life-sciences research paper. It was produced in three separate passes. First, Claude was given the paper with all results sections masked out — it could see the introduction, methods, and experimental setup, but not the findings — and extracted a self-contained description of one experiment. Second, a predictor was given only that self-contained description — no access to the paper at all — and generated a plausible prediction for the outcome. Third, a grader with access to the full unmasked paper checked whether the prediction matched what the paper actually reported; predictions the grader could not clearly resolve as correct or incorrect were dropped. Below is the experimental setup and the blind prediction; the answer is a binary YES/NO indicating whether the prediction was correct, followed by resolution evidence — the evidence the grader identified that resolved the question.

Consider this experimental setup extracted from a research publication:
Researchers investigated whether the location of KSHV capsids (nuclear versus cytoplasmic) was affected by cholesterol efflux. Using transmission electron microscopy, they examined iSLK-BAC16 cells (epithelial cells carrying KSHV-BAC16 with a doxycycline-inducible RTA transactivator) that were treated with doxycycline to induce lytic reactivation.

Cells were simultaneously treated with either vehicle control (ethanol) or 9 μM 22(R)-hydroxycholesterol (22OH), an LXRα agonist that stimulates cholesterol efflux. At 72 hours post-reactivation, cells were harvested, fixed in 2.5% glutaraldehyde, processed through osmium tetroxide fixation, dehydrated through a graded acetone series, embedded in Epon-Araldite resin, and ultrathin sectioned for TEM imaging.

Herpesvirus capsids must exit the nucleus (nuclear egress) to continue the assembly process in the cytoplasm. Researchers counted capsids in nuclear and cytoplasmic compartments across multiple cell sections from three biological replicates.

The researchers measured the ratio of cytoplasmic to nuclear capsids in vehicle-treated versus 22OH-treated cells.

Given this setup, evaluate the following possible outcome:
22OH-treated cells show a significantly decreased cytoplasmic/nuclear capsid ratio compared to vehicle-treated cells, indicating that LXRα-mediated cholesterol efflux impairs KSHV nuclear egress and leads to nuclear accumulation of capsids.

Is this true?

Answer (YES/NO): YES